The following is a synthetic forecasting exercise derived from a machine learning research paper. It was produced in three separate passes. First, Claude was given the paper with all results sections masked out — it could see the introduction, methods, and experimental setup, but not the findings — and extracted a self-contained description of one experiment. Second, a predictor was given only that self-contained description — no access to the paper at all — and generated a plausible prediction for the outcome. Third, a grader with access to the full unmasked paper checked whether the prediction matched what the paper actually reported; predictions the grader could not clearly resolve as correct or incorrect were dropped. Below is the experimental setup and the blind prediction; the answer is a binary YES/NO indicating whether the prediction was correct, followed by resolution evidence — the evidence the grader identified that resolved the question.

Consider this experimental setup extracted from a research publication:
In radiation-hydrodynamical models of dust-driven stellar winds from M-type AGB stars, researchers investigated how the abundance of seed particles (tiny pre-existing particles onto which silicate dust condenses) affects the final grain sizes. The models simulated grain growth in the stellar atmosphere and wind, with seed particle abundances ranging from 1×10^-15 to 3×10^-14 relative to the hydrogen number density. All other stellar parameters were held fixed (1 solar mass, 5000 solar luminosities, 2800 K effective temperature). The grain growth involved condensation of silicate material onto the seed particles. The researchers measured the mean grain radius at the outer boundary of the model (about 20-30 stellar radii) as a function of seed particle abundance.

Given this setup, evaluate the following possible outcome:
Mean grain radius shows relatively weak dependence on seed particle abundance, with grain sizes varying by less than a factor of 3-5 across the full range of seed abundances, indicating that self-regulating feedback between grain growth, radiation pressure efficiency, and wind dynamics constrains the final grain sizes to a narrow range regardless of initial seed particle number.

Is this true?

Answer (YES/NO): YES